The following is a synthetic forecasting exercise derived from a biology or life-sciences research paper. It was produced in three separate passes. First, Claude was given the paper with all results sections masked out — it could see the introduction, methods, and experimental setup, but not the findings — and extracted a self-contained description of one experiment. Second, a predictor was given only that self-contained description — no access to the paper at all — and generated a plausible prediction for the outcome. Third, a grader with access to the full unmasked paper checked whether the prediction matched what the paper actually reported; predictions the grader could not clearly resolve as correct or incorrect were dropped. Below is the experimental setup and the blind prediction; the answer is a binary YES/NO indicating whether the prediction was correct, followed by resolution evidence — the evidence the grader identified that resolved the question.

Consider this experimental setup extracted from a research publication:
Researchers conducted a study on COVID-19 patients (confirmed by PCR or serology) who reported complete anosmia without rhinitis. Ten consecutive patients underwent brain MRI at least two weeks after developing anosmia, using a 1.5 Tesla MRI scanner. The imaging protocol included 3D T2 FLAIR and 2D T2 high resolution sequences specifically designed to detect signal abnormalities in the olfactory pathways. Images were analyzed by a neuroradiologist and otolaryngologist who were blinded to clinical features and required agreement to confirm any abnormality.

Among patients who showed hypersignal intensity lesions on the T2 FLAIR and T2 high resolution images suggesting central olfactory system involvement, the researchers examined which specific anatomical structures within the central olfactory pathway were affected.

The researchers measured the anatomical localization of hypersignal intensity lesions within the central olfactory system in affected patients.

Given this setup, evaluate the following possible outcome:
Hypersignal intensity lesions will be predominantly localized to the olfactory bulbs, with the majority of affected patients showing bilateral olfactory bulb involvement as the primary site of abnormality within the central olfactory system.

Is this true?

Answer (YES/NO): NO